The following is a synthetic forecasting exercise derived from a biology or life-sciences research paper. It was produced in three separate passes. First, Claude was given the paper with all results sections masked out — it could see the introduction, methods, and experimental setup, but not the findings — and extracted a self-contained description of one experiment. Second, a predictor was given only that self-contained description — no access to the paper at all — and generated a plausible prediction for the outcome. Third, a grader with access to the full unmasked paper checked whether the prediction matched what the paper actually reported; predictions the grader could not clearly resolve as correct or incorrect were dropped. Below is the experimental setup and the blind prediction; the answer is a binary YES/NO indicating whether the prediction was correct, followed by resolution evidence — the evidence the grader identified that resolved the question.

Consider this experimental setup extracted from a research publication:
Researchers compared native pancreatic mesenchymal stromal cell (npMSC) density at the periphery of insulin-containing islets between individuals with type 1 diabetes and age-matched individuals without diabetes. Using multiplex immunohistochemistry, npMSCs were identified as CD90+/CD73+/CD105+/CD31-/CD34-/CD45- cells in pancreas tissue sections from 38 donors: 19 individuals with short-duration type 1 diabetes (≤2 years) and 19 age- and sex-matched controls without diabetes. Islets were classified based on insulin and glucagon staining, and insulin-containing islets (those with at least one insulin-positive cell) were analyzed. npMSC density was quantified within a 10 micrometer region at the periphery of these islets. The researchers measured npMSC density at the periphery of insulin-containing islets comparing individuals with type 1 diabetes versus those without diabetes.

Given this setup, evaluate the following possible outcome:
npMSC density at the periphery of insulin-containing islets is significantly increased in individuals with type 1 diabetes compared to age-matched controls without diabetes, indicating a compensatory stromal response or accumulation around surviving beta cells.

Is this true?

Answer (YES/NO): YES